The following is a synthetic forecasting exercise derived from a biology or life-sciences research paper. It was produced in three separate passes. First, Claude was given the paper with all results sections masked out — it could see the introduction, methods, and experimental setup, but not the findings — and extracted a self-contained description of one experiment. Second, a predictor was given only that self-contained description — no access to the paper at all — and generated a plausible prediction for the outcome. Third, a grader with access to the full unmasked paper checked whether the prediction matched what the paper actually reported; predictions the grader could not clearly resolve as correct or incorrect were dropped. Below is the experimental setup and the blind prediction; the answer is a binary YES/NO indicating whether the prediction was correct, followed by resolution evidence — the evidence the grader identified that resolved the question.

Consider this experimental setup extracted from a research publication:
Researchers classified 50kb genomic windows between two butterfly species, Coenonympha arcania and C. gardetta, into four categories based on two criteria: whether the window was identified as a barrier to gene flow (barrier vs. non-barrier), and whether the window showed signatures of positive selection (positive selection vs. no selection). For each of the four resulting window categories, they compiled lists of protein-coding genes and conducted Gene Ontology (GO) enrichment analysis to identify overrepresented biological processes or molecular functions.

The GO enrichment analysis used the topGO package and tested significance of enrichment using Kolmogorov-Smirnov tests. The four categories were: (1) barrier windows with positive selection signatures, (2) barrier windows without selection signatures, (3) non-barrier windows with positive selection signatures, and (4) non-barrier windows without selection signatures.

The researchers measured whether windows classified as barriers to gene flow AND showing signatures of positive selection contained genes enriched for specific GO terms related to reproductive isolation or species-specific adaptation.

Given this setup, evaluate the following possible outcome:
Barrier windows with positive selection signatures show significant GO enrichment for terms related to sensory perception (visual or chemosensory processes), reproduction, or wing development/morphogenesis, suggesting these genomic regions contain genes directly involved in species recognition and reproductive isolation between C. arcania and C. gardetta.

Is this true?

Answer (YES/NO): NO